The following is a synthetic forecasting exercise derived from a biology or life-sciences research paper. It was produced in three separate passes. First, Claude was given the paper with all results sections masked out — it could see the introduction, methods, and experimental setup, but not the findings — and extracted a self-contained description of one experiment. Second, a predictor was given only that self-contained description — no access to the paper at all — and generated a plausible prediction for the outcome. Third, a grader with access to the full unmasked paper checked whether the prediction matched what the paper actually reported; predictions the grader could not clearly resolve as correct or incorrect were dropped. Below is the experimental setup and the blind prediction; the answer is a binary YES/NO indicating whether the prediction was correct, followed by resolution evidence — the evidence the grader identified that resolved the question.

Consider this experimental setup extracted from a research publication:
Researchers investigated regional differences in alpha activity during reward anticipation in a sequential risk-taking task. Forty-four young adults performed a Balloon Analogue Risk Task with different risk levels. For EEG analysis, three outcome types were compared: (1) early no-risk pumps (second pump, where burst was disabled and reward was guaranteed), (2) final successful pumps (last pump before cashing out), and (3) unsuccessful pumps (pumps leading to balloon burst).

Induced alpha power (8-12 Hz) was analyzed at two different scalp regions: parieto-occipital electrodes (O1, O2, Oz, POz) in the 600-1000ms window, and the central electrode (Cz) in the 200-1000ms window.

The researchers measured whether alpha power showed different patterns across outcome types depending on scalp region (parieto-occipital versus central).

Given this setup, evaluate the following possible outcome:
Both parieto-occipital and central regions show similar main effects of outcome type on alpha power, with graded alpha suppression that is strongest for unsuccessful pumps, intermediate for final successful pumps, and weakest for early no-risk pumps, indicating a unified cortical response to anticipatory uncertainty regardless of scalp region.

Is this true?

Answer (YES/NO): NO